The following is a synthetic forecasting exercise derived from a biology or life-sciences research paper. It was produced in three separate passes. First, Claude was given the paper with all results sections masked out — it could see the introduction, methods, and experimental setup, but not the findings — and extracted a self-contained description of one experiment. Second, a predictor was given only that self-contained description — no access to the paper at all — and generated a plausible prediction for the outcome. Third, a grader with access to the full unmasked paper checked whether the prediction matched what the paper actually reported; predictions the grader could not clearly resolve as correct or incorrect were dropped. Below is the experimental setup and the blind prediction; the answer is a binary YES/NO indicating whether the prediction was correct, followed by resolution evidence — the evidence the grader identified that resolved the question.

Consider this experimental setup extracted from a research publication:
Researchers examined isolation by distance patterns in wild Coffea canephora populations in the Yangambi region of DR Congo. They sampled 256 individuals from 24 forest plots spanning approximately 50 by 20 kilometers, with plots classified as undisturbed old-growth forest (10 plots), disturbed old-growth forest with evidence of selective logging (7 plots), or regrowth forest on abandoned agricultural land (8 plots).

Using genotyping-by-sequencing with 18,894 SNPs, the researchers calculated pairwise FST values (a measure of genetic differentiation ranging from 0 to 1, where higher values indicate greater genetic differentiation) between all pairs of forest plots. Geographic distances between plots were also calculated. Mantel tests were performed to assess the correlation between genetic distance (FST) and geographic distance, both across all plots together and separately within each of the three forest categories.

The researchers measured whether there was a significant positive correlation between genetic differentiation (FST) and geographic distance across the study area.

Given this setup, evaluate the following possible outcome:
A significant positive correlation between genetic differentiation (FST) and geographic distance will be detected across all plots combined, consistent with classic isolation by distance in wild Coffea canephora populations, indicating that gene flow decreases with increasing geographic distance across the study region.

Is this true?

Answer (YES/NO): YES